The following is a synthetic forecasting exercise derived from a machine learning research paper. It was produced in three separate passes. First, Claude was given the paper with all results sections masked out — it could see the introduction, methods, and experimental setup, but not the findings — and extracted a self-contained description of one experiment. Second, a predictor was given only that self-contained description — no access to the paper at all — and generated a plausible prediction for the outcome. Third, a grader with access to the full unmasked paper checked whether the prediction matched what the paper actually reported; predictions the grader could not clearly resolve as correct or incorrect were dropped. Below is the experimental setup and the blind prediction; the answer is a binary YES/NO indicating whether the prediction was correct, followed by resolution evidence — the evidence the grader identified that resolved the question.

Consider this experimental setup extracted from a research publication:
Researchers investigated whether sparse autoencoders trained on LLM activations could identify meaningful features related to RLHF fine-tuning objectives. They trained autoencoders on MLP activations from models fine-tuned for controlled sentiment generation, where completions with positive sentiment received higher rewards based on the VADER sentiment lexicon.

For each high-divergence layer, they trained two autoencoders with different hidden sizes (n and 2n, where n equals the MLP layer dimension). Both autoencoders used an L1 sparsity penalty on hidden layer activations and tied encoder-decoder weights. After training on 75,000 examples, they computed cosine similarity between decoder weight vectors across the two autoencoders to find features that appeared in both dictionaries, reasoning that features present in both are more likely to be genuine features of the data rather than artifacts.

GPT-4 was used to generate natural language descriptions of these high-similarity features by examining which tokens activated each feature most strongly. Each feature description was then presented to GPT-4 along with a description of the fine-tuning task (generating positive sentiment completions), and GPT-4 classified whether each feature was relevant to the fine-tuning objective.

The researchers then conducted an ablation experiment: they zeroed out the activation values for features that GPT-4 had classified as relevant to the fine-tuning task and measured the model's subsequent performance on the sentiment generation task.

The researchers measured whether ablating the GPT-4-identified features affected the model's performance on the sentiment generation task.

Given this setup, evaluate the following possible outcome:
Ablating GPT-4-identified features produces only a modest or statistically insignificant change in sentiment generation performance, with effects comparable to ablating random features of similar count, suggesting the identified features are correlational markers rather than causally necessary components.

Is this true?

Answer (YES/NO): NO